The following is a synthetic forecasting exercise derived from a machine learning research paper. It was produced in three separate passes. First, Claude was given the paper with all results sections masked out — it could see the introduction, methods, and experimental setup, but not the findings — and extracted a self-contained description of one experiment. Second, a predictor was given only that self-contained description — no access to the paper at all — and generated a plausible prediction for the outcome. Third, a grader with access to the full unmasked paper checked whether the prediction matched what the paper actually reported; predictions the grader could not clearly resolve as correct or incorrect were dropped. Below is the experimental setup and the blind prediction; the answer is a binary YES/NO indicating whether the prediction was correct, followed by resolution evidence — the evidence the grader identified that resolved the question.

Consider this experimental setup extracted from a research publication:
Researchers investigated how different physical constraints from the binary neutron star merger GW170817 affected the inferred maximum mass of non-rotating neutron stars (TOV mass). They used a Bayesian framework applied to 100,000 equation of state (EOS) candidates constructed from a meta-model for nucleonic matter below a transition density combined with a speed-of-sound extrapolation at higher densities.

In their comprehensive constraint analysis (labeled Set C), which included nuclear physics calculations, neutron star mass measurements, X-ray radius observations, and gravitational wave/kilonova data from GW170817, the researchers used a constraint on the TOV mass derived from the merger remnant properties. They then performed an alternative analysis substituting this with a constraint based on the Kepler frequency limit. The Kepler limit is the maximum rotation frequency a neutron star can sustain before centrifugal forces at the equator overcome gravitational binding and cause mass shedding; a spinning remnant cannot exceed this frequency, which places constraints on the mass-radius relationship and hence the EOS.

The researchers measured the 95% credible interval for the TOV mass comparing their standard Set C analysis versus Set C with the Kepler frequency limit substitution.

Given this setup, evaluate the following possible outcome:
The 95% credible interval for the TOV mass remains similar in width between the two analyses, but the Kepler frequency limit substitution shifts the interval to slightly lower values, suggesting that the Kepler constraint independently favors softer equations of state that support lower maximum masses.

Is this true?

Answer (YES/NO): NO